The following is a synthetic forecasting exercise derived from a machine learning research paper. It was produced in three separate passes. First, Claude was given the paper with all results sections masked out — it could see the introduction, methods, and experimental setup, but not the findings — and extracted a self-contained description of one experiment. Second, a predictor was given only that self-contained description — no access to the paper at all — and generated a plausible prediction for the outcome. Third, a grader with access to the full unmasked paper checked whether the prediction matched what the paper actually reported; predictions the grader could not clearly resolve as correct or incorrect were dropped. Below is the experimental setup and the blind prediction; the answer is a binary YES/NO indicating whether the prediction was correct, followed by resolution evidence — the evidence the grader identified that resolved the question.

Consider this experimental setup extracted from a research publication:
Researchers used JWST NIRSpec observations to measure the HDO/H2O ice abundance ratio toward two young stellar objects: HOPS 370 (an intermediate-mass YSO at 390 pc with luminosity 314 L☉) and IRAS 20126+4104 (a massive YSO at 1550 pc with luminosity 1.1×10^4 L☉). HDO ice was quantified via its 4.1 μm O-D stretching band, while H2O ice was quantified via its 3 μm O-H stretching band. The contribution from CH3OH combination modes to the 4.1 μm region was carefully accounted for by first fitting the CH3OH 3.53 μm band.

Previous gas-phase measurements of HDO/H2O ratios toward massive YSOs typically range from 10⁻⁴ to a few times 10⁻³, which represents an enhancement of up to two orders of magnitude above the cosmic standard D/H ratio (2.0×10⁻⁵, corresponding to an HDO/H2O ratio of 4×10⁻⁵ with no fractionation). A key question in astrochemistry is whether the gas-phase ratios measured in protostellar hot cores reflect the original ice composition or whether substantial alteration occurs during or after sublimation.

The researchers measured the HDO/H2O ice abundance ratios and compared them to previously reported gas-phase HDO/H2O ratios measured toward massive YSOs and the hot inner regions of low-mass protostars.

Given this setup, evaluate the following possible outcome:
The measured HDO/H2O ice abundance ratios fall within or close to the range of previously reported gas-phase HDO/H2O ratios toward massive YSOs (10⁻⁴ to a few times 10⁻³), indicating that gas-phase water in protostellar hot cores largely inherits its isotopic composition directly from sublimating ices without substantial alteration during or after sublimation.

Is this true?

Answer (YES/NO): YES